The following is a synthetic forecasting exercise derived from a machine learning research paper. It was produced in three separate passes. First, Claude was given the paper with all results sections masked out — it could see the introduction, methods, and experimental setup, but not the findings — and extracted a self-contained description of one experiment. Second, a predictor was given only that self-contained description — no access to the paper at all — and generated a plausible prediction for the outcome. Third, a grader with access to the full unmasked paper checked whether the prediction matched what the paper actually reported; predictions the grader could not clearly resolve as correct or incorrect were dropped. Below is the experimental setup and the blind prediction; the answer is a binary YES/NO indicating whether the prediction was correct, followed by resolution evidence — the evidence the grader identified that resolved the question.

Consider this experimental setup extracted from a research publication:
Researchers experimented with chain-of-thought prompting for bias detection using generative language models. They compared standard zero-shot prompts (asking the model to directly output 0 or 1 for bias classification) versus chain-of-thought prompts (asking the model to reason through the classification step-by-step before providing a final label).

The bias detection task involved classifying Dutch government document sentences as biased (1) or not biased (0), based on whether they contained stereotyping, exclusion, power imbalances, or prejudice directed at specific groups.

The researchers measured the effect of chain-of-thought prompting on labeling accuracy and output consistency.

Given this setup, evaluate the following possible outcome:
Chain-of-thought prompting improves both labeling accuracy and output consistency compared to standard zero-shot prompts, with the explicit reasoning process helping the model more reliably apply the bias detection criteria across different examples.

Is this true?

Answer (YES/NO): NO